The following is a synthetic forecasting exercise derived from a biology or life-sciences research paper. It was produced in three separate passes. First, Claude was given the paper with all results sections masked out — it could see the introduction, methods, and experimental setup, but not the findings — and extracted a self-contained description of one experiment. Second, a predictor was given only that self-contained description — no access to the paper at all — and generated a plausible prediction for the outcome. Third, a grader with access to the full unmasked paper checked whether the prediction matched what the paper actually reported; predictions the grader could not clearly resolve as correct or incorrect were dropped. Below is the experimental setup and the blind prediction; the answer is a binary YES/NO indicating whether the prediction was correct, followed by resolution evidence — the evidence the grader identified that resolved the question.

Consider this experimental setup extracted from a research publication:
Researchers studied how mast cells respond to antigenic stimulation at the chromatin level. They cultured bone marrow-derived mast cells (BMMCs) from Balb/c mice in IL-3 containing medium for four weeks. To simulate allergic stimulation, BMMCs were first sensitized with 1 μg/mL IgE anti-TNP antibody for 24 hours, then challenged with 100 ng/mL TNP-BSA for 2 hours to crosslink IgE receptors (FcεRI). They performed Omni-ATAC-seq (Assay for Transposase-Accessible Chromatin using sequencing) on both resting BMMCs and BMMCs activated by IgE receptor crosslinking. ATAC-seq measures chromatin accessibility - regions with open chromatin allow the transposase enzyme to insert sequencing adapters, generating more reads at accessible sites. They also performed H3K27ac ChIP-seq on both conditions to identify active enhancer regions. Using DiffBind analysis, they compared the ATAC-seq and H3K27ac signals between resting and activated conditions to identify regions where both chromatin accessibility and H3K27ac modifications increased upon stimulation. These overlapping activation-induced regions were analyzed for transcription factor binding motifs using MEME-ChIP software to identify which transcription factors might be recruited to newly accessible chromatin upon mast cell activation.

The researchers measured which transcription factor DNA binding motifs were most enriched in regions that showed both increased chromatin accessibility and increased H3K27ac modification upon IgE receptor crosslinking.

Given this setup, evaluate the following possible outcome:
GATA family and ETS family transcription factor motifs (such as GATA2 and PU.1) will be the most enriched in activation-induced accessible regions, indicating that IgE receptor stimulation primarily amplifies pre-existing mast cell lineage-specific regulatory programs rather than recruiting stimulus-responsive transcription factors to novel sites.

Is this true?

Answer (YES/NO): NO